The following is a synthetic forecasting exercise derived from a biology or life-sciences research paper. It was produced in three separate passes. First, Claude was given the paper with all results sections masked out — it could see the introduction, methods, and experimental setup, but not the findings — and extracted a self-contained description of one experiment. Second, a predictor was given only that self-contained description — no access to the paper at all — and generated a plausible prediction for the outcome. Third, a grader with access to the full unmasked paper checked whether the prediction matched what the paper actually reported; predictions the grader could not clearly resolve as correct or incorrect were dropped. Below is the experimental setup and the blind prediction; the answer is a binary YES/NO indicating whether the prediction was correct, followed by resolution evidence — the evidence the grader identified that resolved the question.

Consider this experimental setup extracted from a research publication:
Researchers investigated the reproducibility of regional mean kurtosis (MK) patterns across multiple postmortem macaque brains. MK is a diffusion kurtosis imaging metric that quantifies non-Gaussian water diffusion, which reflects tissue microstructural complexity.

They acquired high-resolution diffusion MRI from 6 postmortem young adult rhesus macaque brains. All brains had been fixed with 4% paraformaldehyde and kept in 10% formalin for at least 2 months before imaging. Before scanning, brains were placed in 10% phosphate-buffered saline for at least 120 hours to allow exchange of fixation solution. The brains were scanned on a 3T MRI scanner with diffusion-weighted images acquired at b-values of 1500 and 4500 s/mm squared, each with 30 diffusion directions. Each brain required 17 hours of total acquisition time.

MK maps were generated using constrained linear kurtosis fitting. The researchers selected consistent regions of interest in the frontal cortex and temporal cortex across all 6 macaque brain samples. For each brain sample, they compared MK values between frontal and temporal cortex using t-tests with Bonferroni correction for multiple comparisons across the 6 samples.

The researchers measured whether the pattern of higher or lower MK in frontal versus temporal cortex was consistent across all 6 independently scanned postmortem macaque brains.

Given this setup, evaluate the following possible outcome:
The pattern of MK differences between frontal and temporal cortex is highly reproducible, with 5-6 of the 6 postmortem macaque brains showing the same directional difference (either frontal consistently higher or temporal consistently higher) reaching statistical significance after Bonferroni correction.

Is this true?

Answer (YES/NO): YES